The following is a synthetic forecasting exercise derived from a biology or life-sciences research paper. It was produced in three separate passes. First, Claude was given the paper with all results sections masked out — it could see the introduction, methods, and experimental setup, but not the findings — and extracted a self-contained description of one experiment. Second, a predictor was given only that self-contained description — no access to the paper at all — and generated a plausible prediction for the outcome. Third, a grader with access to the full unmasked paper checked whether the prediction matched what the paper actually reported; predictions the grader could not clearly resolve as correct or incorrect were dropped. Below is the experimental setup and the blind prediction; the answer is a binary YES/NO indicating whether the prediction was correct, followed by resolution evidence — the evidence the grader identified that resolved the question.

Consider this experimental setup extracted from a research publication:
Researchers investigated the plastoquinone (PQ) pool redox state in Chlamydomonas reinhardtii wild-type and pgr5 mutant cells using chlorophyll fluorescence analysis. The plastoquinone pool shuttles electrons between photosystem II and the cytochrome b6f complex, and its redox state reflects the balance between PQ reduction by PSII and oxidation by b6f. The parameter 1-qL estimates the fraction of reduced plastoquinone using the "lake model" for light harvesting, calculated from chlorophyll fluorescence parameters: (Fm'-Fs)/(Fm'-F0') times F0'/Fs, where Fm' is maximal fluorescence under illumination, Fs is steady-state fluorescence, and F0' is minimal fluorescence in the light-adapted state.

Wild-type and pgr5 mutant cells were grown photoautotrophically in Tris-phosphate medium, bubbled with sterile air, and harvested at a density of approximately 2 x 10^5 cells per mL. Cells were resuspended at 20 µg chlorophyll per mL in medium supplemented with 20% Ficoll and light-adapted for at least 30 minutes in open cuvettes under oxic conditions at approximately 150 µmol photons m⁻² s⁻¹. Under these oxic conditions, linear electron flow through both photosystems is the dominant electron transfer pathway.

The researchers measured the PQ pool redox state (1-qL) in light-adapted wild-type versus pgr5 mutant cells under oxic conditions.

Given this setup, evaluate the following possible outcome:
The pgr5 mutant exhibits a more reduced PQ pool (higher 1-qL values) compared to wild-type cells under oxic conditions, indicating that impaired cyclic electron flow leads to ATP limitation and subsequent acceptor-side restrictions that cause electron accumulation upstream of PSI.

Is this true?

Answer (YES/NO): NO